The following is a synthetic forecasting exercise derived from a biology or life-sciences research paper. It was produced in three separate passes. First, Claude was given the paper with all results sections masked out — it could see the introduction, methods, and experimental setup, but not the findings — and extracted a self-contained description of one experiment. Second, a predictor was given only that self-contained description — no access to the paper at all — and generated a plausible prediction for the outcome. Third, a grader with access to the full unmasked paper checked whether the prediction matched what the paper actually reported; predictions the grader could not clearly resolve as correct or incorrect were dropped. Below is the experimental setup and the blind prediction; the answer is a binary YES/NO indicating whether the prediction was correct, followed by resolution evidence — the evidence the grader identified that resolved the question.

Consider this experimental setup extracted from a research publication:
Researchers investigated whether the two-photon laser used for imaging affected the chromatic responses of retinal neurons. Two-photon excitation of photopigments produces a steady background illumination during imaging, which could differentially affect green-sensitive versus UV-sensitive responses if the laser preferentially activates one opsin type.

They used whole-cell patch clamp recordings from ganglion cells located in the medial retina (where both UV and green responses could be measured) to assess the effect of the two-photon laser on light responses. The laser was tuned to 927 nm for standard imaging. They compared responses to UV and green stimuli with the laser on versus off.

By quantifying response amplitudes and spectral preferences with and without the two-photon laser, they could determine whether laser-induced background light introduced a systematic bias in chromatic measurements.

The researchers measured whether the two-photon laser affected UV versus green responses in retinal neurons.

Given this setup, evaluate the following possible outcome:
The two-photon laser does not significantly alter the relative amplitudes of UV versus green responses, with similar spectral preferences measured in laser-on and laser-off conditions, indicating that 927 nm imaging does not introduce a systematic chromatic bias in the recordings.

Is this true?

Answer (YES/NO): NO